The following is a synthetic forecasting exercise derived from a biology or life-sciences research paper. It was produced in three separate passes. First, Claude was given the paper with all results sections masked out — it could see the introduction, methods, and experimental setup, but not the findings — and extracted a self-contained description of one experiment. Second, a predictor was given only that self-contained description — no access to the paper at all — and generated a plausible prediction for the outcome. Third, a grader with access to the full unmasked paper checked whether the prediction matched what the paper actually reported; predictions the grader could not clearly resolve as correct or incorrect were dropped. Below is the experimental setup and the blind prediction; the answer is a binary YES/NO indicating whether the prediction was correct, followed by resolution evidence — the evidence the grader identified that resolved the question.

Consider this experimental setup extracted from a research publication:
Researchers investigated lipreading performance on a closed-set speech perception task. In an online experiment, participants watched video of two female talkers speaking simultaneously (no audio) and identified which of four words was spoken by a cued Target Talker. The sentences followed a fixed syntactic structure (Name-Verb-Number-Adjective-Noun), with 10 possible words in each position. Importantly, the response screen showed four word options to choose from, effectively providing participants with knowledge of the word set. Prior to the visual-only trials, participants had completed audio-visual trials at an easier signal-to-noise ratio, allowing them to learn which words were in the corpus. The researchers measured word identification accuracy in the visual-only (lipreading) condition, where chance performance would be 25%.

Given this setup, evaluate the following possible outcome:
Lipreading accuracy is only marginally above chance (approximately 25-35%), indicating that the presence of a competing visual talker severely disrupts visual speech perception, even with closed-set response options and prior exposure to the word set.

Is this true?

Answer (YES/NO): NO